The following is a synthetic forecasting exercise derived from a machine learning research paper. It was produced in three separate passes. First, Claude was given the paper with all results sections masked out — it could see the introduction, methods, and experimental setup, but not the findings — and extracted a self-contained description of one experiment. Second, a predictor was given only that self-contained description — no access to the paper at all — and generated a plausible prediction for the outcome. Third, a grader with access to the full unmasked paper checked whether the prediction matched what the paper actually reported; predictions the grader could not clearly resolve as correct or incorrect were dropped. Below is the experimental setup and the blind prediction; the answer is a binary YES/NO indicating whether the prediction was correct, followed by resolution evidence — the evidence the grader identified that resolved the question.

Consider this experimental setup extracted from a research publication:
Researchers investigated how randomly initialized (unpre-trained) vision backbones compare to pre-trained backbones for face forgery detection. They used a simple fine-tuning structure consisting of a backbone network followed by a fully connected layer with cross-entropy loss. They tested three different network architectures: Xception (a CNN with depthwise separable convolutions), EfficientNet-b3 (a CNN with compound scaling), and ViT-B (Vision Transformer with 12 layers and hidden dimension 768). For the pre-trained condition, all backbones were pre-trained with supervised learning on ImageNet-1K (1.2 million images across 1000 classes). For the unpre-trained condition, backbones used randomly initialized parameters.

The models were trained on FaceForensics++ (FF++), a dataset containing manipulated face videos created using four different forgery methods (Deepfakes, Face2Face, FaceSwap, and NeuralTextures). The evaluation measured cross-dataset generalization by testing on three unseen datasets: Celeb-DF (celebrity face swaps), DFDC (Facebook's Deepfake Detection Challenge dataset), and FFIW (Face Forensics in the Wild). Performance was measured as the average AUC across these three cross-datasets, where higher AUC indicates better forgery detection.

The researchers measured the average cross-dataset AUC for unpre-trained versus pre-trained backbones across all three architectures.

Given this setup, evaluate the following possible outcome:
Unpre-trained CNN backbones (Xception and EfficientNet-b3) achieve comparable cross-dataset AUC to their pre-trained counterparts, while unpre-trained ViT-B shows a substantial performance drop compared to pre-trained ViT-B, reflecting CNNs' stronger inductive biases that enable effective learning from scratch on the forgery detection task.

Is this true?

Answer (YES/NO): NO